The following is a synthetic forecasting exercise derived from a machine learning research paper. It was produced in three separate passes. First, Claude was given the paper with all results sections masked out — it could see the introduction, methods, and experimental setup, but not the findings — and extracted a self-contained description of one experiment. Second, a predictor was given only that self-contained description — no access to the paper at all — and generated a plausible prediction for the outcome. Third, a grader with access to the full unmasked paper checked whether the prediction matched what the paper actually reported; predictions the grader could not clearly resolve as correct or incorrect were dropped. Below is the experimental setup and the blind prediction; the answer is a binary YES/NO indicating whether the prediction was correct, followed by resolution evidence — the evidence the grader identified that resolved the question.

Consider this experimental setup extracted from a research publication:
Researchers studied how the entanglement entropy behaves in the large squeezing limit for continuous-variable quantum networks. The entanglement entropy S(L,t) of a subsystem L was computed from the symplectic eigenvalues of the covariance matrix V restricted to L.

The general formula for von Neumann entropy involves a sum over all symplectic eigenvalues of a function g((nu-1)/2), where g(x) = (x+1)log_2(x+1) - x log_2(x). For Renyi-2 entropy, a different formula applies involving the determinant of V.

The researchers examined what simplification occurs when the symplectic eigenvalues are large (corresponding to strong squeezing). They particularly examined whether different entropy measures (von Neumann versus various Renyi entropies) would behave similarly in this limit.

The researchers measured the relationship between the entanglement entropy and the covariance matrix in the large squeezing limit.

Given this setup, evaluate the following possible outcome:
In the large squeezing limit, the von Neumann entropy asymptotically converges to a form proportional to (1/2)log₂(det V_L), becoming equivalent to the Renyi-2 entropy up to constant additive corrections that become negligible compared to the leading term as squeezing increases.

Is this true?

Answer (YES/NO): YES